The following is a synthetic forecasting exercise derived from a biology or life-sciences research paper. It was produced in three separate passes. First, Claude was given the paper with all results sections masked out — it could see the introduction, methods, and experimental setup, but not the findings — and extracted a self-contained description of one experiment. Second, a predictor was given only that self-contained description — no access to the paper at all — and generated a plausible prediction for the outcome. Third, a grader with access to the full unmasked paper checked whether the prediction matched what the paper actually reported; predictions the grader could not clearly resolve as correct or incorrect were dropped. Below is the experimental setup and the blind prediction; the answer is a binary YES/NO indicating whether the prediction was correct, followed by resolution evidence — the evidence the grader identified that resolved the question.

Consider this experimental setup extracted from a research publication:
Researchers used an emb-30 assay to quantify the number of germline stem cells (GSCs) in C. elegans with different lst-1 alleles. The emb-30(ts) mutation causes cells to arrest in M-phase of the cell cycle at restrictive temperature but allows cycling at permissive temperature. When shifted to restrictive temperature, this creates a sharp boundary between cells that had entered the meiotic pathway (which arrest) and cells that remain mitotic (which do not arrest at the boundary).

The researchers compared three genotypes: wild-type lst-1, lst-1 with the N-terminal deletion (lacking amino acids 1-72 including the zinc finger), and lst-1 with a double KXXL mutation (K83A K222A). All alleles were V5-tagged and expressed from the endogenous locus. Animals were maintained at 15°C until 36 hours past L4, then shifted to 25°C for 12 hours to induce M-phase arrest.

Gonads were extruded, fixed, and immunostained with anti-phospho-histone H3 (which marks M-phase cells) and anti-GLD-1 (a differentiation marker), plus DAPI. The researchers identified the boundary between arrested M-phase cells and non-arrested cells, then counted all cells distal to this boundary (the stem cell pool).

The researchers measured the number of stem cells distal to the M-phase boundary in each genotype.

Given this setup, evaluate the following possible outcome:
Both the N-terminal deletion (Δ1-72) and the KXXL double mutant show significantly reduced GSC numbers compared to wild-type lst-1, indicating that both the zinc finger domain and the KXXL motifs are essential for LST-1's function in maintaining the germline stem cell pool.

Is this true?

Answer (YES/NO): NO